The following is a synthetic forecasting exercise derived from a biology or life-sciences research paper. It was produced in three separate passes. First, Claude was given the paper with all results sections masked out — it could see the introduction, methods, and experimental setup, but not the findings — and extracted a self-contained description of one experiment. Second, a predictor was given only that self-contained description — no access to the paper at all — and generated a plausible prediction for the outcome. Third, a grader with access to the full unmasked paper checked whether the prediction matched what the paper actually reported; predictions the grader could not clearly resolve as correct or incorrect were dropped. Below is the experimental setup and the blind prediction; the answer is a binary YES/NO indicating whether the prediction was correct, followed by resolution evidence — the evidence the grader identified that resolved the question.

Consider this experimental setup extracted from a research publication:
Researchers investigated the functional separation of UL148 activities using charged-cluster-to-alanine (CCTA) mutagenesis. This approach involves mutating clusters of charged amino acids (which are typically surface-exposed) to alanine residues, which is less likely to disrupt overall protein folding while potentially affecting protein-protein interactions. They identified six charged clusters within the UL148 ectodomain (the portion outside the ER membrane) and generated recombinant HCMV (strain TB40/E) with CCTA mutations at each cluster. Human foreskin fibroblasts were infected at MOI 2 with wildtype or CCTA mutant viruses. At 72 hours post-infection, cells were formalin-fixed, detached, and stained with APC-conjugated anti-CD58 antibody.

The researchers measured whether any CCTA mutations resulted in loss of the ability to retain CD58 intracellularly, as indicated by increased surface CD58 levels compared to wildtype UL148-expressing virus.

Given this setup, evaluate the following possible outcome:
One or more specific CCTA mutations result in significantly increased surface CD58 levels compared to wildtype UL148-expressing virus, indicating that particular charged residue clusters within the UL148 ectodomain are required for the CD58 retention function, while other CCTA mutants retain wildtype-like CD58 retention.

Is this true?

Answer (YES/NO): YES